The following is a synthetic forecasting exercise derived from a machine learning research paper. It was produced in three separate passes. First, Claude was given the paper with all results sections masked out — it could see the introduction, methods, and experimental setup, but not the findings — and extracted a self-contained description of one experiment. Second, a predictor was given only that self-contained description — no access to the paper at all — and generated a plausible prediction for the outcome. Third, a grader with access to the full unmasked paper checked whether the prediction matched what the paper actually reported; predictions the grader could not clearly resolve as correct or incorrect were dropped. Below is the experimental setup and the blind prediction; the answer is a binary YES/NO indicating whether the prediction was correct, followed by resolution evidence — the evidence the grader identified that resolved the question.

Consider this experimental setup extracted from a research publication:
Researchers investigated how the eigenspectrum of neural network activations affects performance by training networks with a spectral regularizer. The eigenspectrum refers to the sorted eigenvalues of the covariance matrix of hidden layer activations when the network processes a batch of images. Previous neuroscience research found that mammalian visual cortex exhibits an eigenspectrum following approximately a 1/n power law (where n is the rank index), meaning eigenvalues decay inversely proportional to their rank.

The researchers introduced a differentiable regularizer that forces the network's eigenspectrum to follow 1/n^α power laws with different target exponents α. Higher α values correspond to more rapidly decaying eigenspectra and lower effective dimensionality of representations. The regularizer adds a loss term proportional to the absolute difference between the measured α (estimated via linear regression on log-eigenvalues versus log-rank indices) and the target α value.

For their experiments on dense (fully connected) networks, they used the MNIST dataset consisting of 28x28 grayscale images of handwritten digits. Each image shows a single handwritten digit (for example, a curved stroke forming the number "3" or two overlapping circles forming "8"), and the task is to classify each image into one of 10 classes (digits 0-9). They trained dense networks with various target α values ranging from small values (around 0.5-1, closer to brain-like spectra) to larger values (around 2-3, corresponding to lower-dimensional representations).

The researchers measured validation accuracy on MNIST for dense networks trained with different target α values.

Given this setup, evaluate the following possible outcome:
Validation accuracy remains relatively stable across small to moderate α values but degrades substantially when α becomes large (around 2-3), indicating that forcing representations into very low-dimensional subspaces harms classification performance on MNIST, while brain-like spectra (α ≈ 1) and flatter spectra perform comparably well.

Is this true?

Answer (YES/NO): NO